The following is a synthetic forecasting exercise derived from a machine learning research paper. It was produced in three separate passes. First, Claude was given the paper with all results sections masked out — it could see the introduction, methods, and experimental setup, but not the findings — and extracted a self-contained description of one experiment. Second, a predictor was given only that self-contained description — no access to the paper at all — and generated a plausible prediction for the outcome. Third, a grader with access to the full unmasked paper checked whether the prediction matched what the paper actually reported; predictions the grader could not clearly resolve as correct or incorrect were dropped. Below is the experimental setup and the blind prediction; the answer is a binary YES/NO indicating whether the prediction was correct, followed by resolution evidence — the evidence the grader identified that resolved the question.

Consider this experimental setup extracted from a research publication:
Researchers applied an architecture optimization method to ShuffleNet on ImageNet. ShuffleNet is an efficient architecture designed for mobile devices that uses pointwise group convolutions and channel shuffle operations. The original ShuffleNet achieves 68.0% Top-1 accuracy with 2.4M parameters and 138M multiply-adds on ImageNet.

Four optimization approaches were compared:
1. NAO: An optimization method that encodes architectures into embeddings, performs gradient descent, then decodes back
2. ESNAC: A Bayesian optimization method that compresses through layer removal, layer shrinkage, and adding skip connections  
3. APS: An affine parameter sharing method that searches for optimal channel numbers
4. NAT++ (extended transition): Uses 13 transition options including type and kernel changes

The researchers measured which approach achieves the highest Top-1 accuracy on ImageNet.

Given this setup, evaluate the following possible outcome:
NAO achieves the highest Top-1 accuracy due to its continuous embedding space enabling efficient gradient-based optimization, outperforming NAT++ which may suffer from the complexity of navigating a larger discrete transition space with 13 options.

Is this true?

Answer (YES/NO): NO